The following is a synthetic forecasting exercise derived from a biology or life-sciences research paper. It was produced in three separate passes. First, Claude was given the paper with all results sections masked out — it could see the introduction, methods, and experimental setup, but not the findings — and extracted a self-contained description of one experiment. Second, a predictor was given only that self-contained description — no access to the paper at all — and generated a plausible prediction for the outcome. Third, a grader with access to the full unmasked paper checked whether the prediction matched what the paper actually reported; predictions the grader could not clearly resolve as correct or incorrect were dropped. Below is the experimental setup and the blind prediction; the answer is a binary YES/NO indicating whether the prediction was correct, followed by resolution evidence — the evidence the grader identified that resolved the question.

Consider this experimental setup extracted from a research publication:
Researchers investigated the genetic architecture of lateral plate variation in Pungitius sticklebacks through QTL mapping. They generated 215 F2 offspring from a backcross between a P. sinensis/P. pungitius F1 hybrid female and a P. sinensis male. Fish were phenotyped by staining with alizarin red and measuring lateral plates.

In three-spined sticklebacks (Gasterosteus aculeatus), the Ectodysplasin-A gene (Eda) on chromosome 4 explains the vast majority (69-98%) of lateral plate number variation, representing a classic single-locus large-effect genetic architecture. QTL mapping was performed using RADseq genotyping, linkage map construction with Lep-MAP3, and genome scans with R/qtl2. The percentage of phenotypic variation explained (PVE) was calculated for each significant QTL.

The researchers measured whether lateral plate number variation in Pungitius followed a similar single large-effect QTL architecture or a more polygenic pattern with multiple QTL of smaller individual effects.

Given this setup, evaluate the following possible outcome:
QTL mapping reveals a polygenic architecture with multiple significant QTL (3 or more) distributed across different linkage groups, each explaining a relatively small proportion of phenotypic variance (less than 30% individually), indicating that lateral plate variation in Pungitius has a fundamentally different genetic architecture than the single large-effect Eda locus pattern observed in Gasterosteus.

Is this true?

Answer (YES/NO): YES